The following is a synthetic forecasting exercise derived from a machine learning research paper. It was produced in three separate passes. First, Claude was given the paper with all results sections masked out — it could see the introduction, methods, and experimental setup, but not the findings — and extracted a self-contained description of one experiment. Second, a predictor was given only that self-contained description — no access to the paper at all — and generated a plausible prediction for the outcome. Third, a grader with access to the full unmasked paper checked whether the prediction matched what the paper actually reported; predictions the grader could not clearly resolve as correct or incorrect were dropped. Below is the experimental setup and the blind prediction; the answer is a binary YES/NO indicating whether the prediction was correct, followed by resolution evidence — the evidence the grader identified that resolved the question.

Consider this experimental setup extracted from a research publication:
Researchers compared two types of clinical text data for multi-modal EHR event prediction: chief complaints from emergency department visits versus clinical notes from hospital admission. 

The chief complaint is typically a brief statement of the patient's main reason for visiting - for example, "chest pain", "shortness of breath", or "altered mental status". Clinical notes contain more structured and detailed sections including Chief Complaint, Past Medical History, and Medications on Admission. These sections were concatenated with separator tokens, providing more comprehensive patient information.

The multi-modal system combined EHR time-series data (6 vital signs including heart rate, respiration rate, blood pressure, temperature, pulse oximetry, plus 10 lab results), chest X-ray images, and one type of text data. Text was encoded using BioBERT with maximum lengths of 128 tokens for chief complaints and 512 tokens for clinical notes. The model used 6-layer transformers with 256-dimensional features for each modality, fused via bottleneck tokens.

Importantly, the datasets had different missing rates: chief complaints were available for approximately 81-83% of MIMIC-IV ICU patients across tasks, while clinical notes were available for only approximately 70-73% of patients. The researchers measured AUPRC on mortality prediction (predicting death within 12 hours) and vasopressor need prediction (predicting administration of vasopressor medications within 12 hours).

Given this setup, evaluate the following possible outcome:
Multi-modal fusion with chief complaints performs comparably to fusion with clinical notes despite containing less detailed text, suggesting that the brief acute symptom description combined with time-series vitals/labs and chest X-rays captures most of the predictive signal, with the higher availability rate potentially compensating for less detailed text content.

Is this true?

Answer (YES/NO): NO